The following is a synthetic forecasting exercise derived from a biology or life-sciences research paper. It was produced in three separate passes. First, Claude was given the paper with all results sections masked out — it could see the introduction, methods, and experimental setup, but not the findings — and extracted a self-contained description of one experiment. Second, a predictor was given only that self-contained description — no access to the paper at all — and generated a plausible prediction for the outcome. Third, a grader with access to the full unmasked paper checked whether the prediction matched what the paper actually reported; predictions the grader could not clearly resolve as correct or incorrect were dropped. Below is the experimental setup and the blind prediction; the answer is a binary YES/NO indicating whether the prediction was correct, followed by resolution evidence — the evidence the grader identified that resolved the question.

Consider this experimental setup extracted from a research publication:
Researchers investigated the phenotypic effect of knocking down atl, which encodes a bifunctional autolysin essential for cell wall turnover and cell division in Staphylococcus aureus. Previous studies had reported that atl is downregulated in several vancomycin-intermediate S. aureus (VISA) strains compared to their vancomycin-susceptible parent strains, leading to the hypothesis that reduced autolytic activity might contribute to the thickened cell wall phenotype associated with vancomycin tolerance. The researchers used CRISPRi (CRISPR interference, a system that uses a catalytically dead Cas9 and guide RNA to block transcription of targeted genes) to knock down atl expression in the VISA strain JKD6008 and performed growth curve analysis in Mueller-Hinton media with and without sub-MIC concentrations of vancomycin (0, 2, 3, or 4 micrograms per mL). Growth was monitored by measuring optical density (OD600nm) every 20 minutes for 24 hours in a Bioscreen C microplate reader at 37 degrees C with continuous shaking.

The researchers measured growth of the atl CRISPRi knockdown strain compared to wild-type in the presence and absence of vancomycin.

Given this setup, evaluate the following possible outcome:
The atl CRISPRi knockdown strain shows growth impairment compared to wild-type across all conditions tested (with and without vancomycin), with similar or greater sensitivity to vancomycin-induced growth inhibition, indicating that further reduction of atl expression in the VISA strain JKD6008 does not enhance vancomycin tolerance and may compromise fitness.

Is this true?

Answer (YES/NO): YES